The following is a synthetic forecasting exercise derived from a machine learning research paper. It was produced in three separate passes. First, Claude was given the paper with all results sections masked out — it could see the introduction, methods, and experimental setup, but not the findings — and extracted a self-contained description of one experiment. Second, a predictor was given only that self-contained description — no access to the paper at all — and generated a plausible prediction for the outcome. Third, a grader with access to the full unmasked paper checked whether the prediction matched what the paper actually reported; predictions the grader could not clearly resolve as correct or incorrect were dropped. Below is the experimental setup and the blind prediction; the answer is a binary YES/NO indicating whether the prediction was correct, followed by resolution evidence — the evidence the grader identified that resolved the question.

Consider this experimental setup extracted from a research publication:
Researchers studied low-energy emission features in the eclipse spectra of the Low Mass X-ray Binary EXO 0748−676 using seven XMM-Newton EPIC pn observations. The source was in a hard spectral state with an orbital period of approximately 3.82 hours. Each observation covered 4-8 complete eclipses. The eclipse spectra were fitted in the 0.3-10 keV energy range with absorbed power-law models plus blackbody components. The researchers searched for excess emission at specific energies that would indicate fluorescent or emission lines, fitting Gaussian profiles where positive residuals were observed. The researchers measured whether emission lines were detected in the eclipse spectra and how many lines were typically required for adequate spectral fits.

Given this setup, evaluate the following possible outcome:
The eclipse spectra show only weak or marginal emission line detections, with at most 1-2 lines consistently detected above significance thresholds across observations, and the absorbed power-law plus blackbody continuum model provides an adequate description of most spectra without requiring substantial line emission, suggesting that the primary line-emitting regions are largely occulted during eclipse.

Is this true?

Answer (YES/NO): NO